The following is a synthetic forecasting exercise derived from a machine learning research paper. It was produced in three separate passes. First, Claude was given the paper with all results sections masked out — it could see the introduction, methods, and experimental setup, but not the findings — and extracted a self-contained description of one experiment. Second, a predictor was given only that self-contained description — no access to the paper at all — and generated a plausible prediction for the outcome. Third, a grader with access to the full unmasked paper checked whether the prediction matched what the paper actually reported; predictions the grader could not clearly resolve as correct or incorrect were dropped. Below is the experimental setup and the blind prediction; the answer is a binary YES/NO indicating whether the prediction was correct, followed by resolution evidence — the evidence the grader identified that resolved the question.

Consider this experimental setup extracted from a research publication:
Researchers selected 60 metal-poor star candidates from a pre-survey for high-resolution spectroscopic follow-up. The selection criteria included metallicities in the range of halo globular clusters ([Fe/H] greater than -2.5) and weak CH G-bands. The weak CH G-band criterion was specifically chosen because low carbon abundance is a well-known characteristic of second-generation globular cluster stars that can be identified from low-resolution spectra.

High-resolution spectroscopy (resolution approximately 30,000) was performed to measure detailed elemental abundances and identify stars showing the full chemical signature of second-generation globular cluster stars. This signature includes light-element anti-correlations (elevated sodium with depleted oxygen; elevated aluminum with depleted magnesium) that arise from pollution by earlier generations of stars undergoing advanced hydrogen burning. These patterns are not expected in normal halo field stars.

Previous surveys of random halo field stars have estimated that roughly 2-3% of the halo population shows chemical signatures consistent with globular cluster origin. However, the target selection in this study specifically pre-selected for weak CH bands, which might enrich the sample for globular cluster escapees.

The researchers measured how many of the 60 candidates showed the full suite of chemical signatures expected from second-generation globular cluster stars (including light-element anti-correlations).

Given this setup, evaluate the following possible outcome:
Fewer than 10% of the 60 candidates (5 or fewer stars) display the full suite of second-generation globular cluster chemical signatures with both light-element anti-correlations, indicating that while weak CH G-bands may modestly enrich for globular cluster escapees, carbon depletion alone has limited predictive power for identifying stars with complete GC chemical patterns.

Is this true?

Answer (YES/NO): YES